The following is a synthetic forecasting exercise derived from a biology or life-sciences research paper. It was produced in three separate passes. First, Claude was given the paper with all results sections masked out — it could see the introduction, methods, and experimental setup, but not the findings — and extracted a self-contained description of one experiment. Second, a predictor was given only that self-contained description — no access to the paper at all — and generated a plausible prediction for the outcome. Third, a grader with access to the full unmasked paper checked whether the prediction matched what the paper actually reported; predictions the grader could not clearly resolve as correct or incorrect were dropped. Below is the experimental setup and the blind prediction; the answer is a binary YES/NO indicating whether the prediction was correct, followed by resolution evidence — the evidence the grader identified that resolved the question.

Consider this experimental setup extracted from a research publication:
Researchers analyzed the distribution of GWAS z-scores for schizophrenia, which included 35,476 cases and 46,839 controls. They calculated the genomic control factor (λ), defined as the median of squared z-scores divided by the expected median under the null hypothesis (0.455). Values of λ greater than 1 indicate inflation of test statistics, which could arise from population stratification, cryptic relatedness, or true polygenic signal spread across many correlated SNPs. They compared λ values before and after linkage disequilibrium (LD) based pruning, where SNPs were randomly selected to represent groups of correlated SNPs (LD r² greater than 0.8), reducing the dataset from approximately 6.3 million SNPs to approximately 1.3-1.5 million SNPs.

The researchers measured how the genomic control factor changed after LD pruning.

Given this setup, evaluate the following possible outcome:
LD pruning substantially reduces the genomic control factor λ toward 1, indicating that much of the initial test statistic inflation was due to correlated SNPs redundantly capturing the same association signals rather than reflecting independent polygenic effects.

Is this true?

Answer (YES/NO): NO